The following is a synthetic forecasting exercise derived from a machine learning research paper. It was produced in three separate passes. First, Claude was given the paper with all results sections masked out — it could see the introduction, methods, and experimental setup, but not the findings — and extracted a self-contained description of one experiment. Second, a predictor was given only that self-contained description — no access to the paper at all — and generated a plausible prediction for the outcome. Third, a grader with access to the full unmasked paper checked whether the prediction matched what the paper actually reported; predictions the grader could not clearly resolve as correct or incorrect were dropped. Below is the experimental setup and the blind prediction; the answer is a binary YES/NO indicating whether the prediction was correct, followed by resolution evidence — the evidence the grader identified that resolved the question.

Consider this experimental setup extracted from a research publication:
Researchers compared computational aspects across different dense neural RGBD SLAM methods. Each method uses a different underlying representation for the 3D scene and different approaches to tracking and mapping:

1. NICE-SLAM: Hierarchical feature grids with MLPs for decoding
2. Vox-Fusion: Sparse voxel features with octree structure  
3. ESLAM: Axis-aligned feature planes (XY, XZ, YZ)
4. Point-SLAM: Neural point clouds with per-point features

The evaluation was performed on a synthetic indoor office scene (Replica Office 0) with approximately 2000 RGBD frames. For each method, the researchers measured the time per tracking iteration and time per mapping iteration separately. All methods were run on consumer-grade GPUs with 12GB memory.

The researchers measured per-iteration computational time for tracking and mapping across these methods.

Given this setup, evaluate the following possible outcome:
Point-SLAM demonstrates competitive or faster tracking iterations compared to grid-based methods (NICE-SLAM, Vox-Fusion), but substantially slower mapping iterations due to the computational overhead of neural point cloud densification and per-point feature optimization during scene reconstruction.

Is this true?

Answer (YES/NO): NO